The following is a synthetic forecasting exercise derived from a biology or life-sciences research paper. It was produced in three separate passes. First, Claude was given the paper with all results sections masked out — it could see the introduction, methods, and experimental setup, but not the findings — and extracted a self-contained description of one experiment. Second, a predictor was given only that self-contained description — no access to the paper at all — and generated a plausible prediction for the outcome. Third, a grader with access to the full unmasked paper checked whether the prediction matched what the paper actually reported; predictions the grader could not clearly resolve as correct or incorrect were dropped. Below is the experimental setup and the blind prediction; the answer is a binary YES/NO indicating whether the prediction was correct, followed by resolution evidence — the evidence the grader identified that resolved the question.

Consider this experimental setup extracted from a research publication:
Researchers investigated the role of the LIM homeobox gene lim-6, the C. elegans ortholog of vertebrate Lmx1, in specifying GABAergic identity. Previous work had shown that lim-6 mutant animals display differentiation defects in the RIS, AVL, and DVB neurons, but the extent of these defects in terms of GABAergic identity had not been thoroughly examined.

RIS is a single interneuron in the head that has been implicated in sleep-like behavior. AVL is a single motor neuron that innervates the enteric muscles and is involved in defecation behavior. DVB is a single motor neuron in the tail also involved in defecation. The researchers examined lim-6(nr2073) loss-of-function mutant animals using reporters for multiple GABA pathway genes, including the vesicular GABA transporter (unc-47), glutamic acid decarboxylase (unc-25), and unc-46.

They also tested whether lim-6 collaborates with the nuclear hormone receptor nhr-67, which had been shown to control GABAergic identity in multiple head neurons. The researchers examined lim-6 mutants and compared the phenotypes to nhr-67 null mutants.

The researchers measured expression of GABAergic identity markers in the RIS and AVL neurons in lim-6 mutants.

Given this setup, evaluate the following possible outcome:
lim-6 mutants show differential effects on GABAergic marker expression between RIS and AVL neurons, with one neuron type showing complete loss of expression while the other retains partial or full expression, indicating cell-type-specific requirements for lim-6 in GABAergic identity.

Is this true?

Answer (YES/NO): NO